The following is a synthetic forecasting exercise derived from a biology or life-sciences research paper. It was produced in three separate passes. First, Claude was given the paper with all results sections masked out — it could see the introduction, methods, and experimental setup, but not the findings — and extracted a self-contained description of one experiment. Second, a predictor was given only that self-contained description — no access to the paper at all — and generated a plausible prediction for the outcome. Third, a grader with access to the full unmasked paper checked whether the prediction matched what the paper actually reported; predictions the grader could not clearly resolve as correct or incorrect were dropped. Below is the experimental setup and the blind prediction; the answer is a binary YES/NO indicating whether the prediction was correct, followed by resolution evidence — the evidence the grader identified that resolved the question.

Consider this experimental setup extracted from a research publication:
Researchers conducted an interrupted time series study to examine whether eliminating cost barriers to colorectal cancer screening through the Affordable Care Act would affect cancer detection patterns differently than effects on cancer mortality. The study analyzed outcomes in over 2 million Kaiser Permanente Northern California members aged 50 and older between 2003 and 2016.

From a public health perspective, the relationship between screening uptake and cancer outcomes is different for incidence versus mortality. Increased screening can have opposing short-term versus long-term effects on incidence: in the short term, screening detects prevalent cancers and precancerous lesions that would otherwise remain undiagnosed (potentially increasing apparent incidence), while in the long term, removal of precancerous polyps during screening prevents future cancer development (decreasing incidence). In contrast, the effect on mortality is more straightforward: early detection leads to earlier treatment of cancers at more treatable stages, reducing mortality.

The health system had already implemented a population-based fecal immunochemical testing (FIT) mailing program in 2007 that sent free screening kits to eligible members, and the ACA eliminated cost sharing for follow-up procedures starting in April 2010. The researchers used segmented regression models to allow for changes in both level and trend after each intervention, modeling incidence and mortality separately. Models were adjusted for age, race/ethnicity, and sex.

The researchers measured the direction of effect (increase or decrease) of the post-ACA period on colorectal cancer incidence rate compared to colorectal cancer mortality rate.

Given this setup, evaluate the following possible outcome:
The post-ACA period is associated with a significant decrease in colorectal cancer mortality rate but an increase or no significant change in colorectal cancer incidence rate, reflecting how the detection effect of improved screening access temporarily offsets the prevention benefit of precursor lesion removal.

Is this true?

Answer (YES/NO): NO